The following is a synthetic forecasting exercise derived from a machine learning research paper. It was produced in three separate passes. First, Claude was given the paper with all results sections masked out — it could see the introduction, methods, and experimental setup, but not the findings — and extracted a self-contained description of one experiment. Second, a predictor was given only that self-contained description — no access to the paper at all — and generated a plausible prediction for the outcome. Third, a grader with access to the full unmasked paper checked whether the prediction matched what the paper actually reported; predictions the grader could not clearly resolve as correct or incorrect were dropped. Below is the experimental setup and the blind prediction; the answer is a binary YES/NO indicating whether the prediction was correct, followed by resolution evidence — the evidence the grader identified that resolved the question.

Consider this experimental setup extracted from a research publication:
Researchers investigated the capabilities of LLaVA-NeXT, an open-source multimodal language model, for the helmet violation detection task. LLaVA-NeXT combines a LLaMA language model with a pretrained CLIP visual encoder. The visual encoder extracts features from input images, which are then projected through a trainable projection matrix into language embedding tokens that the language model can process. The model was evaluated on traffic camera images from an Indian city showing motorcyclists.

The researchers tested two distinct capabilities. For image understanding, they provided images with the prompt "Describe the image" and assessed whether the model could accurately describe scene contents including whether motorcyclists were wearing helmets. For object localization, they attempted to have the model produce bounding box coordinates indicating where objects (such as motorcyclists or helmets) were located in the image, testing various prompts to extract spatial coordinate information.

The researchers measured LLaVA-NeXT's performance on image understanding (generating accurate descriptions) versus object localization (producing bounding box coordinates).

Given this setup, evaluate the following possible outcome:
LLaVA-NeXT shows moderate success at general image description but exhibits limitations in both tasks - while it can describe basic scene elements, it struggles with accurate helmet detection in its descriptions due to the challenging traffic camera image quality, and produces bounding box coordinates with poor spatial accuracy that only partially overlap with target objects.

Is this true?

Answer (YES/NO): NO